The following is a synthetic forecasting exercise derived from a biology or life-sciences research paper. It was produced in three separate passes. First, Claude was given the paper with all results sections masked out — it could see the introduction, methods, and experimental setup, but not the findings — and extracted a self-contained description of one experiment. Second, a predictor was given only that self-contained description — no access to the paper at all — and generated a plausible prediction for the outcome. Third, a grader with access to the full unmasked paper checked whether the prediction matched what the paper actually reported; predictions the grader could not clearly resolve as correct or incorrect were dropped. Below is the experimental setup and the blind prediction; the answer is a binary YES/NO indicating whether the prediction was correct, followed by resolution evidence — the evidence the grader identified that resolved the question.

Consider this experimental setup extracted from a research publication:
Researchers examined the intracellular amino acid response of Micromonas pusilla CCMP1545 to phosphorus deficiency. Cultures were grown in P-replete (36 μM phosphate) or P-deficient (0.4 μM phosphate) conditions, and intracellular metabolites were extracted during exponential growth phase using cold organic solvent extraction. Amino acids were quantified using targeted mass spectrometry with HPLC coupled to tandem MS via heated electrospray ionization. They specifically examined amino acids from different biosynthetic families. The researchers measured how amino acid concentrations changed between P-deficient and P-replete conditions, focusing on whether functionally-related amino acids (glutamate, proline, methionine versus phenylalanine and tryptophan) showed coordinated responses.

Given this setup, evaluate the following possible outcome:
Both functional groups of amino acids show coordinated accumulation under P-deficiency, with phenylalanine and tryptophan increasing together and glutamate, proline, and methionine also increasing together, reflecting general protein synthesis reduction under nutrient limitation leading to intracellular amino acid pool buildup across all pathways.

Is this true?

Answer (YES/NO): NO